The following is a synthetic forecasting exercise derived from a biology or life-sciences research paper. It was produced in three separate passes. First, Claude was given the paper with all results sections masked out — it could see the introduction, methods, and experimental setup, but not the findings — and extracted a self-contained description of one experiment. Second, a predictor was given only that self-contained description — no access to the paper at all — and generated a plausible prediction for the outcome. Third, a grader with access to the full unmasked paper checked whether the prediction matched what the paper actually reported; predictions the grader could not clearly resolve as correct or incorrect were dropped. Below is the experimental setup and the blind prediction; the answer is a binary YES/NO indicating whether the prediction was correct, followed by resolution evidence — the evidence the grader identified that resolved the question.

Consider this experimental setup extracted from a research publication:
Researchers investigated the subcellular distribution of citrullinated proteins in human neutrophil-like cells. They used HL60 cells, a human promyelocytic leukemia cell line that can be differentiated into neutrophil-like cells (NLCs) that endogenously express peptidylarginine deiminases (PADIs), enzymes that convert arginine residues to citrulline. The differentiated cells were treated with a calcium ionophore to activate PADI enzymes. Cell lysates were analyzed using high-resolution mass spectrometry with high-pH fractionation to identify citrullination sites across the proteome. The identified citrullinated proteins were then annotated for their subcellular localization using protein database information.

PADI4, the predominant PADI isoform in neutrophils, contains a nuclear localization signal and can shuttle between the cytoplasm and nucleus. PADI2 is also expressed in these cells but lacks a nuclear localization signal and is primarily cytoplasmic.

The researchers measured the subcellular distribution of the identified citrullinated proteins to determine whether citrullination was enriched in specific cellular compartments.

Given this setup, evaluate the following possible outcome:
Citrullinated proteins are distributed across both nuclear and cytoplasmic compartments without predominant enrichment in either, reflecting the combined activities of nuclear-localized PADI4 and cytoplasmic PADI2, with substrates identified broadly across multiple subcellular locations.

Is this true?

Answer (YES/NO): NO